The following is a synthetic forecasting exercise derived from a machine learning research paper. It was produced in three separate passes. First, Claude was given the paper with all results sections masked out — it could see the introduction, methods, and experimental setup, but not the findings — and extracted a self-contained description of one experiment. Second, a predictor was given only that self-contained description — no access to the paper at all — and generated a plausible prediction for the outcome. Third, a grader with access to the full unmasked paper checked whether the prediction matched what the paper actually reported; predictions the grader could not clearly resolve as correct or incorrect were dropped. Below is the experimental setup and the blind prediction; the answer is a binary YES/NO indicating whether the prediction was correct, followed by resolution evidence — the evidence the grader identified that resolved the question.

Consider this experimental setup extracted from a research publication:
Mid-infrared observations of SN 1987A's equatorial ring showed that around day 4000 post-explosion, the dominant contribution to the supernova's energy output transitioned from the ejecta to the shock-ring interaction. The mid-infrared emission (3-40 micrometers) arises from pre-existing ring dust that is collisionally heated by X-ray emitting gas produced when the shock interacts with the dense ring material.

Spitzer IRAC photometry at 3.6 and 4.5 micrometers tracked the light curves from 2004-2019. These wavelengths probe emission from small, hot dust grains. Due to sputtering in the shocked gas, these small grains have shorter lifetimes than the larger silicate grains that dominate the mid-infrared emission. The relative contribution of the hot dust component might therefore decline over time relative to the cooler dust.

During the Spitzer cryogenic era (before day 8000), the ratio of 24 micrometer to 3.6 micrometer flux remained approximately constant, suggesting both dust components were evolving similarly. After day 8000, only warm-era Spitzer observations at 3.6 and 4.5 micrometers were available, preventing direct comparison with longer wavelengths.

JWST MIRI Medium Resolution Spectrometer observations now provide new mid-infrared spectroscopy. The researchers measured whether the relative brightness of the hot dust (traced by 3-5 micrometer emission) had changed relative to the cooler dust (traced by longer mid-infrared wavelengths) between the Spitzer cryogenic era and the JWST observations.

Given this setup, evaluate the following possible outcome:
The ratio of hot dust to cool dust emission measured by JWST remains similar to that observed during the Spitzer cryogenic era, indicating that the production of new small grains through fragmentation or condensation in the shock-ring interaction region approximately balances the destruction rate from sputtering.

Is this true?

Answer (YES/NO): NO